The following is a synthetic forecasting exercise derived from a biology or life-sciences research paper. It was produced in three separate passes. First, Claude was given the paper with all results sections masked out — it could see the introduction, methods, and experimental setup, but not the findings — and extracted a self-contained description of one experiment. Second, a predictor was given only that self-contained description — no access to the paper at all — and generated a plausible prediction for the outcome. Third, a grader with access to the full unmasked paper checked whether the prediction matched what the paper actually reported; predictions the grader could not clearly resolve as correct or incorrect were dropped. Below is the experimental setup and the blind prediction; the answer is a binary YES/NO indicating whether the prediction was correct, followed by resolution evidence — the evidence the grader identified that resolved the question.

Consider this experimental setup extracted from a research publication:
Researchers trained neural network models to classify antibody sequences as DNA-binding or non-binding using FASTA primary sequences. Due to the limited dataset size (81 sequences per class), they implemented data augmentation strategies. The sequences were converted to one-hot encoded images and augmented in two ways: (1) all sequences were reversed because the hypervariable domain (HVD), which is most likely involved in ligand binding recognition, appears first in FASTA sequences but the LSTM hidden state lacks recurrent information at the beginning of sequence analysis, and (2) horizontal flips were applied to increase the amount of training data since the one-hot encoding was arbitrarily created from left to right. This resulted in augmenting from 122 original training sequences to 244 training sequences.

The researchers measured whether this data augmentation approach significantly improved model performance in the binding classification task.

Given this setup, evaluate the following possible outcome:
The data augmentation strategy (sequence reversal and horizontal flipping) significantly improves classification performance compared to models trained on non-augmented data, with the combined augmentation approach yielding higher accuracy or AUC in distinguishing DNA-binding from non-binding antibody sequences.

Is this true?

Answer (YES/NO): NO